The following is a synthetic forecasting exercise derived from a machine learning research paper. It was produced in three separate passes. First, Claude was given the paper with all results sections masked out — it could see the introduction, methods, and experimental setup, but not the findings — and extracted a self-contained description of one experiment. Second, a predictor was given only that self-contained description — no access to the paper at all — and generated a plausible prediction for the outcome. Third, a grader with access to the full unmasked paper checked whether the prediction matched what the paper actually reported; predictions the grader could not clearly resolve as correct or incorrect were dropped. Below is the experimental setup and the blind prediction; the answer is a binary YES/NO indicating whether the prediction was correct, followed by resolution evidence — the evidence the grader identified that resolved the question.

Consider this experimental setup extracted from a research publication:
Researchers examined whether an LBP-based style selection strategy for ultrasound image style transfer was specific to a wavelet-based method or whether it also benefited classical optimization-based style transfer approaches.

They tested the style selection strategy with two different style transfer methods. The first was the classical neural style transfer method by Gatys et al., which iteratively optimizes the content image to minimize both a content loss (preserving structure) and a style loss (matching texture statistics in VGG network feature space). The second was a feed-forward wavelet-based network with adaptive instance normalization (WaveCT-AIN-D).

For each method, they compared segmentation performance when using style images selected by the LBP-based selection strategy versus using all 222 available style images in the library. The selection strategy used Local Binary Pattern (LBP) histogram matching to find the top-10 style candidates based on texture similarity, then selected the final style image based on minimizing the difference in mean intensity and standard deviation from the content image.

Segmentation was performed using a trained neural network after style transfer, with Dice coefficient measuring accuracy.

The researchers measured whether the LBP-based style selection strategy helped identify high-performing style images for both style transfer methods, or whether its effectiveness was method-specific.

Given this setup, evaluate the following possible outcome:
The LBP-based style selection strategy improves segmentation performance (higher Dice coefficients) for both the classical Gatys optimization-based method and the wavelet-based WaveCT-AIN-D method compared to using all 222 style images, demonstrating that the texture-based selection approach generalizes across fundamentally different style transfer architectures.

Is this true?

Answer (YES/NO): YES